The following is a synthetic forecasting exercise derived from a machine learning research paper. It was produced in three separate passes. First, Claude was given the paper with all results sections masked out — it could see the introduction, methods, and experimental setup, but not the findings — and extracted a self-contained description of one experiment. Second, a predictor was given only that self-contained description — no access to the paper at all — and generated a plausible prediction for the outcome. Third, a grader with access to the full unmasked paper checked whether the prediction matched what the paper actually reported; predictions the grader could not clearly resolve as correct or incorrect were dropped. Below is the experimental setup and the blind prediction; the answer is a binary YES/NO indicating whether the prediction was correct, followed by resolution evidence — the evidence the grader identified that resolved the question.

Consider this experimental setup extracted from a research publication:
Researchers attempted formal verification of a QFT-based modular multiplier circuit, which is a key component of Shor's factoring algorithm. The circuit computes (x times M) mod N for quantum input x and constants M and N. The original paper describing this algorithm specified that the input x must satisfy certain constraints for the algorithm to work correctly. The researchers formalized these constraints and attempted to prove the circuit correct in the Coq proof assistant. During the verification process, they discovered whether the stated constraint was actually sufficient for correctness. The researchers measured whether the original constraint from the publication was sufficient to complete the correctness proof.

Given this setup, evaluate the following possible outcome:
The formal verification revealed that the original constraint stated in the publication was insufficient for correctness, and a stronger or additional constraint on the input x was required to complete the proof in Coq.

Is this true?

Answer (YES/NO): YES